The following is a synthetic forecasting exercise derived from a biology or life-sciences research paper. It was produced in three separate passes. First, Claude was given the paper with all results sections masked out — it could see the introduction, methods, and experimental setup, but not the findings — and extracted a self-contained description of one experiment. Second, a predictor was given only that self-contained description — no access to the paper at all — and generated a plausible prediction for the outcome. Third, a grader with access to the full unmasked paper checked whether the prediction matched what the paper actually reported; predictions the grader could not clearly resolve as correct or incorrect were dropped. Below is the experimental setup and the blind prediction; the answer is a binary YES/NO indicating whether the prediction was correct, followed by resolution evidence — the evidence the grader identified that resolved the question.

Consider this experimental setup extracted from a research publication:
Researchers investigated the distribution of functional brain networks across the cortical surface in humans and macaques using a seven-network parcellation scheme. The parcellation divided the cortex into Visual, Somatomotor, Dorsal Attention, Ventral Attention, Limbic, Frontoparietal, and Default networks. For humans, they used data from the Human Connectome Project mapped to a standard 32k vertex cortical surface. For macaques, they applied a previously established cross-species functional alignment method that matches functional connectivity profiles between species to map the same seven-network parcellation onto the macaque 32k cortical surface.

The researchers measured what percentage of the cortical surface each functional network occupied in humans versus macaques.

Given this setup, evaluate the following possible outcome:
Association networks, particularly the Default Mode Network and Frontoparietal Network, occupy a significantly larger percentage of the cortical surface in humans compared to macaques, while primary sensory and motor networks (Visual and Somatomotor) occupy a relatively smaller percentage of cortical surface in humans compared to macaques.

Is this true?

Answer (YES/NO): YES